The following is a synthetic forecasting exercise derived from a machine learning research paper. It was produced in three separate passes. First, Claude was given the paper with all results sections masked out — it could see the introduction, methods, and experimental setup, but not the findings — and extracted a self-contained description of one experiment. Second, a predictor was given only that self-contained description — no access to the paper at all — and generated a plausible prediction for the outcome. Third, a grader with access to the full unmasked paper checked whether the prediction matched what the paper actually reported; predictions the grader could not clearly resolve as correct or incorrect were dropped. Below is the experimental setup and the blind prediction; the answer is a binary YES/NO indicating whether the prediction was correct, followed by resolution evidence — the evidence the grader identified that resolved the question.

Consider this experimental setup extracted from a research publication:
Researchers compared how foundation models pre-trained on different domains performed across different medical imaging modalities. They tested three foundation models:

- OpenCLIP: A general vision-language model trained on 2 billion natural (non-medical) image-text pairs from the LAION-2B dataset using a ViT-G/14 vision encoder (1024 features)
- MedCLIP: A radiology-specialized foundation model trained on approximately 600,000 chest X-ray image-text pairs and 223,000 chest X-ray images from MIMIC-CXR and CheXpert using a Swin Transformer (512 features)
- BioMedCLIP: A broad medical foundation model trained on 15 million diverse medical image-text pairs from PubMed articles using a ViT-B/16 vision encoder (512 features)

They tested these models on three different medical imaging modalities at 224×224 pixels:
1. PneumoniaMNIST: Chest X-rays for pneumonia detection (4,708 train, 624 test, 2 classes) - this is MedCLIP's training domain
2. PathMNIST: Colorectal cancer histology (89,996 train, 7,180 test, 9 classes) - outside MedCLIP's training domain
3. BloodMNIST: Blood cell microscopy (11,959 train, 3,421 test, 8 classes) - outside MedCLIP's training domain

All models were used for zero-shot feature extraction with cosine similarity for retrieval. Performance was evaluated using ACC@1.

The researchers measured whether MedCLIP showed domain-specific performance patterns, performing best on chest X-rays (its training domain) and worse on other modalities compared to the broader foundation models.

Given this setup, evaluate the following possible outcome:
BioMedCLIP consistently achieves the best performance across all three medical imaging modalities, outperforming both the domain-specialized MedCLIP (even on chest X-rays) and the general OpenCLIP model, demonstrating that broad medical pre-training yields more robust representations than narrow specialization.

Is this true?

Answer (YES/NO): NO